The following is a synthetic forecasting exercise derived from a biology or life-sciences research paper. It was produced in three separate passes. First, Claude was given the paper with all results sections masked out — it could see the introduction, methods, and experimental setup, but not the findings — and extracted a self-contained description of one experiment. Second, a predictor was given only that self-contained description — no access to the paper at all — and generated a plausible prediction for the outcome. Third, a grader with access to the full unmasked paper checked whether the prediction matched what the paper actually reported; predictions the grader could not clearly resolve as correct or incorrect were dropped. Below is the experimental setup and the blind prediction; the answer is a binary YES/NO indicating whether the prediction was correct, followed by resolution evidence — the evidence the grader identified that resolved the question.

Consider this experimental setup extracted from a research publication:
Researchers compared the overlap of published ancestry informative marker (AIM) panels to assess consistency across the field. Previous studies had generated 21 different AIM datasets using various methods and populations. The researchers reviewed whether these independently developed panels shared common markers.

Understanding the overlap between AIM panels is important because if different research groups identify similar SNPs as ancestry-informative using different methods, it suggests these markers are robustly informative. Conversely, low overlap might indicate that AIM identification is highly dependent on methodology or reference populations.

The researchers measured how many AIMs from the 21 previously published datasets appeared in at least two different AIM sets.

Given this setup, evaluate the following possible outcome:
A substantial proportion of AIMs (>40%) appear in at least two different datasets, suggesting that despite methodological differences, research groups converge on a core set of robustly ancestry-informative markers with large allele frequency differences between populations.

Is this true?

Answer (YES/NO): NO